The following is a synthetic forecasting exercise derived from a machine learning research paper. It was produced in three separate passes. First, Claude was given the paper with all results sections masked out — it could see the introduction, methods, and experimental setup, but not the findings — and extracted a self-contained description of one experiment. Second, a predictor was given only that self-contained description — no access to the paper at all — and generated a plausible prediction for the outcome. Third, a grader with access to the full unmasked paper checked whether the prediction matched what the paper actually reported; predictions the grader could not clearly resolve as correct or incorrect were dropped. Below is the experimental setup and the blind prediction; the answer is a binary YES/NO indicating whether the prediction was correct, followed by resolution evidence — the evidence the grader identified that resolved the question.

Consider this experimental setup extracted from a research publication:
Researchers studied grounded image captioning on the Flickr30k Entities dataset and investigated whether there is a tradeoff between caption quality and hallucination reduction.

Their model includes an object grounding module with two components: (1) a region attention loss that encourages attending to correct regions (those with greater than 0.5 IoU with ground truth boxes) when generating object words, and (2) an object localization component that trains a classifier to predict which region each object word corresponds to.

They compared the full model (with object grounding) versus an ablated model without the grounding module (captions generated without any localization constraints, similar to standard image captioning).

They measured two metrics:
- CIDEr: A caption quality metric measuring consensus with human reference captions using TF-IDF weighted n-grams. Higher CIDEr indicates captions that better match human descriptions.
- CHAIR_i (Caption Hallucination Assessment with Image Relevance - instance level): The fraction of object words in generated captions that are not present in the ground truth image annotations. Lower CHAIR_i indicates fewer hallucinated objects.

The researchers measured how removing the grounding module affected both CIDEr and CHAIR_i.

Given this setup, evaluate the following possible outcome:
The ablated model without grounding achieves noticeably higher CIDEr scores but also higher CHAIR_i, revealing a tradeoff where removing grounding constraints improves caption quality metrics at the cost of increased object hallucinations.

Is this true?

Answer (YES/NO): NO